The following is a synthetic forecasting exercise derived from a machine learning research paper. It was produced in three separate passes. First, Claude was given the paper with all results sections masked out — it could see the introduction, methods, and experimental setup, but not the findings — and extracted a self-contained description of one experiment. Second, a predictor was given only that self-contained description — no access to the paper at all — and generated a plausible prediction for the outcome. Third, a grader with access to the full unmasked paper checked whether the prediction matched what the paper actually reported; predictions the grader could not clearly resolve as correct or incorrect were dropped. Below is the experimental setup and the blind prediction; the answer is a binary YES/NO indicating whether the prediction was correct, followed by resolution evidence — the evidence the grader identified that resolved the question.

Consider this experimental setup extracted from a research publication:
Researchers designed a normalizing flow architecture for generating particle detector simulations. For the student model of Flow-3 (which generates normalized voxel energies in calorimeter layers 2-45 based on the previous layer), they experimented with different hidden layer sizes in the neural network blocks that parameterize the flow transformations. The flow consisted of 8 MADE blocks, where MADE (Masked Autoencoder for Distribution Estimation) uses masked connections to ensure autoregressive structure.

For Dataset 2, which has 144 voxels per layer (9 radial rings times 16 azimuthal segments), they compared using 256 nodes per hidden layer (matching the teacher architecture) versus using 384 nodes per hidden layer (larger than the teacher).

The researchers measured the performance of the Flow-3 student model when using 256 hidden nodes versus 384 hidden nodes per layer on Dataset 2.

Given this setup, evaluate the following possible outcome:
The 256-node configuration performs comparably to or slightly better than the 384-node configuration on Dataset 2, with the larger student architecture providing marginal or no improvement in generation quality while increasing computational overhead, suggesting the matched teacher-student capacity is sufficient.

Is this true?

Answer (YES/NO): NO